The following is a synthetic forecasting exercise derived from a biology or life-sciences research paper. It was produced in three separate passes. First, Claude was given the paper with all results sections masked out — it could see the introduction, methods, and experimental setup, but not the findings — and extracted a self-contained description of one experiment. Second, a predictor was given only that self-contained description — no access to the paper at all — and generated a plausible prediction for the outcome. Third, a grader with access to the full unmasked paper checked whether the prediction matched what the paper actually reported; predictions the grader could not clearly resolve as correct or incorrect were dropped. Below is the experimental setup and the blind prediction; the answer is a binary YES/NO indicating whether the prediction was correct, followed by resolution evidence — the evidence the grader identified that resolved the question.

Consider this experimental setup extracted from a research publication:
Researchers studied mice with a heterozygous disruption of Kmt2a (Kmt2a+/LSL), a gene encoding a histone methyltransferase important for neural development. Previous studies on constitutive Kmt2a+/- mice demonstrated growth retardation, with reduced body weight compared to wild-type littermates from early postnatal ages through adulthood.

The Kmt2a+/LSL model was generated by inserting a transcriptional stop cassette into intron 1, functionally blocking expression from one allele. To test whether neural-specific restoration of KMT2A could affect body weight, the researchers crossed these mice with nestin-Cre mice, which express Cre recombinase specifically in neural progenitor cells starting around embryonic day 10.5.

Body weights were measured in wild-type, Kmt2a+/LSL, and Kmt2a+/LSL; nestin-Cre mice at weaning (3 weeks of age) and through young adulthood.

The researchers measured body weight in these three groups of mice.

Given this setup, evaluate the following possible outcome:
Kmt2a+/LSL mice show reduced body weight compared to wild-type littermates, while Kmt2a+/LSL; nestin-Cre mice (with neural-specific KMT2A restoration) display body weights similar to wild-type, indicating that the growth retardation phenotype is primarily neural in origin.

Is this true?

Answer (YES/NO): NO